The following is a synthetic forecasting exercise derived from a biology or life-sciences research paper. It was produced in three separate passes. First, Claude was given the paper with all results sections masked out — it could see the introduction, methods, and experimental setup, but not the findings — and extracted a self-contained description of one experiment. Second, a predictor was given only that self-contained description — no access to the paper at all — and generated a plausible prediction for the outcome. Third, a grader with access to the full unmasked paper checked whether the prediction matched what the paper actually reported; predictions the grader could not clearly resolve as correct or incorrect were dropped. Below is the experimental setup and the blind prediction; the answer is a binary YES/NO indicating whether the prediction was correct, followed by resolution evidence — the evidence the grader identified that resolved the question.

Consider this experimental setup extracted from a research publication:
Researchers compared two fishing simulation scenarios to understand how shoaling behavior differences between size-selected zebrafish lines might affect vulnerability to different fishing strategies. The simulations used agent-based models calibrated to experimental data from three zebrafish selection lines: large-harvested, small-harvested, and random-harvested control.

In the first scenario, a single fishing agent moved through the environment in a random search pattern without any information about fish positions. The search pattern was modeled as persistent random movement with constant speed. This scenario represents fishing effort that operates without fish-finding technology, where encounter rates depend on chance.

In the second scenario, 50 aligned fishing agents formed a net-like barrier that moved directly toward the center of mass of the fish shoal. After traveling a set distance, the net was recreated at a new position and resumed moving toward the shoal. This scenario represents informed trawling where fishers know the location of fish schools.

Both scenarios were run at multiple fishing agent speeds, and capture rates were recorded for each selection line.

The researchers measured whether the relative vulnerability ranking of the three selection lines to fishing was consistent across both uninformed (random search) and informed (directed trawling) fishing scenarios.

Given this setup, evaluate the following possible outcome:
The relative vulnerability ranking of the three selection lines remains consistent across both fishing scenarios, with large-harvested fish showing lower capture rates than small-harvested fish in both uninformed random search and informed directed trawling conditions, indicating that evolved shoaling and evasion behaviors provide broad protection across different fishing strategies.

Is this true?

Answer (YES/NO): YES